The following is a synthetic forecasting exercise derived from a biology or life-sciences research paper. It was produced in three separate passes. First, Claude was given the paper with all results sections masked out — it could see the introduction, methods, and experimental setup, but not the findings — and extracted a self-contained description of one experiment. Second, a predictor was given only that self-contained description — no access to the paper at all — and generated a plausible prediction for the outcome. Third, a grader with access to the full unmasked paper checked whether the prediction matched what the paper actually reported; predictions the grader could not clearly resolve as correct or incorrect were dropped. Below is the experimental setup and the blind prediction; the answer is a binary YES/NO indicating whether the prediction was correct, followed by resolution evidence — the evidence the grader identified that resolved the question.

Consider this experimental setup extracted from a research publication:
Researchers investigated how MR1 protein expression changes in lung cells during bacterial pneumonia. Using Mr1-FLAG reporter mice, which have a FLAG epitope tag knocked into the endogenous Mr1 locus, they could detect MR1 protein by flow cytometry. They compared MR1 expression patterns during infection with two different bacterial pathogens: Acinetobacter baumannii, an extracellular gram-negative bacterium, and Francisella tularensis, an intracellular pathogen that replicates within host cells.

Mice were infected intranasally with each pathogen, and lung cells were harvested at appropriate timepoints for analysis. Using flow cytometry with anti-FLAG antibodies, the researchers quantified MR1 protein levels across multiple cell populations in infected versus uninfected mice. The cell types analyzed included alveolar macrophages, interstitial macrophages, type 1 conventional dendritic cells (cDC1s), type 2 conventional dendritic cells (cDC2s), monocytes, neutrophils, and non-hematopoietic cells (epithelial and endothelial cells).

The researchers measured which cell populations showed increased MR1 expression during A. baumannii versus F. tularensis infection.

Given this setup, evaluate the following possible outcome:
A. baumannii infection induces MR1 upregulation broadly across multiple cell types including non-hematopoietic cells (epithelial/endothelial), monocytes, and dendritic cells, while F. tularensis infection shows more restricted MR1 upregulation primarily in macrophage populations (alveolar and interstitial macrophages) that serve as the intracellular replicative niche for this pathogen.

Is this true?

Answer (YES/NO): NO